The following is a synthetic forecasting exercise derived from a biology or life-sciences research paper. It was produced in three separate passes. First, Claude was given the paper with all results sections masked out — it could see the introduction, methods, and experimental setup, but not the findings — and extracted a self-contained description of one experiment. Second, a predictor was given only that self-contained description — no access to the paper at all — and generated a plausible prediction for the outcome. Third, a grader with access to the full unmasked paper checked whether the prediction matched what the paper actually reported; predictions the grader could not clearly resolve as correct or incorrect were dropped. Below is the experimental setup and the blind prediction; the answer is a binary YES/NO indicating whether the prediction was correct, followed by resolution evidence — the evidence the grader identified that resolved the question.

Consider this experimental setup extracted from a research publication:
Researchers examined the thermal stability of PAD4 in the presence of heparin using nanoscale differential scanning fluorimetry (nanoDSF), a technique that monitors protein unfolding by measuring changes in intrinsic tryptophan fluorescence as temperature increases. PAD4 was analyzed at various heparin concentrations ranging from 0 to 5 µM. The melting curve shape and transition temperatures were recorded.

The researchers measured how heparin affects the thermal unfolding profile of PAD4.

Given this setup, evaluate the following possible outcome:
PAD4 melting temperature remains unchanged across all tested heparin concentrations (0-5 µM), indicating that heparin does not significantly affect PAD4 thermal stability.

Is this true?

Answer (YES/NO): NO